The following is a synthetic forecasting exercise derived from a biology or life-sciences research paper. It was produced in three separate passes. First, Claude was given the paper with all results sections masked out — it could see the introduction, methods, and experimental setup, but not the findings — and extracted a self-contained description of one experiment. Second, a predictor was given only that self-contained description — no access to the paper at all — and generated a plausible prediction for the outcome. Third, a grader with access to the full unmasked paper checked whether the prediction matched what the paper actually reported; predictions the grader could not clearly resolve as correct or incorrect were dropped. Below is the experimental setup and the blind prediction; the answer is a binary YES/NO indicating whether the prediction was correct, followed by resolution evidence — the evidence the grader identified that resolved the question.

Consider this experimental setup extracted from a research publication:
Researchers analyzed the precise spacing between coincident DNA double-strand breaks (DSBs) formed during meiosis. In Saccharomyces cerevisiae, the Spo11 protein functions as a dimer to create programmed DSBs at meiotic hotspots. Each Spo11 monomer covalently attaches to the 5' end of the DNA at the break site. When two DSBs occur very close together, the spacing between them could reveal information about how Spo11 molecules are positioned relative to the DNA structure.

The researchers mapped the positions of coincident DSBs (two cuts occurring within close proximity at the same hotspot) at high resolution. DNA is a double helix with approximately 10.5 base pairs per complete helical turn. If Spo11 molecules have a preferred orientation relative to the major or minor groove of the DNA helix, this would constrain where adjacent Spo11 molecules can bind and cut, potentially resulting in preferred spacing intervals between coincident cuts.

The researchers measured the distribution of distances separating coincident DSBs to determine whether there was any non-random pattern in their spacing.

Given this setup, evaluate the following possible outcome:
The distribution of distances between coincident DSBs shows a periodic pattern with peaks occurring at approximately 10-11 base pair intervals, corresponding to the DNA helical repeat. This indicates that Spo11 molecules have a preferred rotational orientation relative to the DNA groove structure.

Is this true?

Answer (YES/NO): YES